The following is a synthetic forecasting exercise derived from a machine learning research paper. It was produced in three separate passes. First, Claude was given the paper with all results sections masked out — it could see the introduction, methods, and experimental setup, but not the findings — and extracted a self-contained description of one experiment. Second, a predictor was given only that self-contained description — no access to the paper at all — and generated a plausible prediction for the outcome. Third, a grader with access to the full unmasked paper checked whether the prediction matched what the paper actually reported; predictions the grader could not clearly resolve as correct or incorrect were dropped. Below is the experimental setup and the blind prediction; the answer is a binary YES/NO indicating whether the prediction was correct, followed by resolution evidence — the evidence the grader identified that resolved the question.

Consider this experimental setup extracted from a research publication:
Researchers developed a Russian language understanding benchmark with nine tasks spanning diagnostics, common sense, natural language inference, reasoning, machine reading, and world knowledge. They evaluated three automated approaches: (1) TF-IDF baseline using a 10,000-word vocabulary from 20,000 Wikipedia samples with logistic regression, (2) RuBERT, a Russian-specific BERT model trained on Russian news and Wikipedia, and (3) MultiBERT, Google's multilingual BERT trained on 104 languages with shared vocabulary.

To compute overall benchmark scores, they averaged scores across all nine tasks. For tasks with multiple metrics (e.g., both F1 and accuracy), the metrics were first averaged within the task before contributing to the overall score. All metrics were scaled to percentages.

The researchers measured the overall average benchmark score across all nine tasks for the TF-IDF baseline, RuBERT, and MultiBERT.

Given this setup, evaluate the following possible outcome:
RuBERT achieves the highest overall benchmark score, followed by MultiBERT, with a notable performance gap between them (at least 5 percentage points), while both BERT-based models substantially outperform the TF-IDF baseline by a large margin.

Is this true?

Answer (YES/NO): NO